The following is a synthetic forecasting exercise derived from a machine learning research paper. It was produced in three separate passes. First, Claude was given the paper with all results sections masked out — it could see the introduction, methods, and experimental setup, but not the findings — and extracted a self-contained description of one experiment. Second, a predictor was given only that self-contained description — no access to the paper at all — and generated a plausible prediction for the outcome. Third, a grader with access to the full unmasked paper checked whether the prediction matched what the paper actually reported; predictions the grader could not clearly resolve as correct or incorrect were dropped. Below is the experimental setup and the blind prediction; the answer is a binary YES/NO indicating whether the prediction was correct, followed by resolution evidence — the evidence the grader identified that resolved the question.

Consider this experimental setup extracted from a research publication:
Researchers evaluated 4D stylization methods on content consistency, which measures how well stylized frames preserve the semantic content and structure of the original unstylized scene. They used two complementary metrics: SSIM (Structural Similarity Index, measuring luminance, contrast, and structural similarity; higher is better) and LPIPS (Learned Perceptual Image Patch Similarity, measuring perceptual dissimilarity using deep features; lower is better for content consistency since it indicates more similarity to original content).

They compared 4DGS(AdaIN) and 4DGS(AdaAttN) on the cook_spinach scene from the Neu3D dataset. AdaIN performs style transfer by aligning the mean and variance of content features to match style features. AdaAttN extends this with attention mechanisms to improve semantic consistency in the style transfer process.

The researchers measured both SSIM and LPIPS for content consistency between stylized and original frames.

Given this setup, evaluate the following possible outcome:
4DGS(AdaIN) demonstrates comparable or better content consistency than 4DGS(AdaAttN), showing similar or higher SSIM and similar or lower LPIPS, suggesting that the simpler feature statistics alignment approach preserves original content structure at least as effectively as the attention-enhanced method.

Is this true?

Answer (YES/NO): NO